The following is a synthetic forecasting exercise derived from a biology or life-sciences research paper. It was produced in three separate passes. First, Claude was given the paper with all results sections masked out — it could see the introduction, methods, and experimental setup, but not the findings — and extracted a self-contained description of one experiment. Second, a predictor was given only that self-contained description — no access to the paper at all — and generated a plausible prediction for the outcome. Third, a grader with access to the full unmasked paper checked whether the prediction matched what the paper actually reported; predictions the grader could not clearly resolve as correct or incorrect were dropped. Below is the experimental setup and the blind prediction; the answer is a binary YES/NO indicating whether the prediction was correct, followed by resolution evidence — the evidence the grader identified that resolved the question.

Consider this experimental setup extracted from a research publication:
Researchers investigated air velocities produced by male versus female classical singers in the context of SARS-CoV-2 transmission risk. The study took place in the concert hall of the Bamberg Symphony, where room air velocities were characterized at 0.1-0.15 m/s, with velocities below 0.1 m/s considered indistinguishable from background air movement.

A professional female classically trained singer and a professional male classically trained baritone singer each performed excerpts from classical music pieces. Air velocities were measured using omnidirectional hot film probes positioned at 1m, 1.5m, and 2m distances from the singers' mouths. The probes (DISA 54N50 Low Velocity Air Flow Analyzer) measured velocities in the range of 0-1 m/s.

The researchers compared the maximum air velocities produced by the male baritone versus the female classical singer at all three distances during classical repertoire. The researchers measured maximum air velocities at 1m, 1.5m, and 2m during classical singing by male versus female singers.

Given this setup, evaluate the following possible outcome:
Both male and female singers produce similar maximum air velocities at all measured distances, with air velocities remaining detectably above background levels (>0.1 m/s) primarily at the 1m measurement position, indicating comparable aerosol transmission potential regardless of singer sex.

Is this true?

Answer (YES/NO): NO